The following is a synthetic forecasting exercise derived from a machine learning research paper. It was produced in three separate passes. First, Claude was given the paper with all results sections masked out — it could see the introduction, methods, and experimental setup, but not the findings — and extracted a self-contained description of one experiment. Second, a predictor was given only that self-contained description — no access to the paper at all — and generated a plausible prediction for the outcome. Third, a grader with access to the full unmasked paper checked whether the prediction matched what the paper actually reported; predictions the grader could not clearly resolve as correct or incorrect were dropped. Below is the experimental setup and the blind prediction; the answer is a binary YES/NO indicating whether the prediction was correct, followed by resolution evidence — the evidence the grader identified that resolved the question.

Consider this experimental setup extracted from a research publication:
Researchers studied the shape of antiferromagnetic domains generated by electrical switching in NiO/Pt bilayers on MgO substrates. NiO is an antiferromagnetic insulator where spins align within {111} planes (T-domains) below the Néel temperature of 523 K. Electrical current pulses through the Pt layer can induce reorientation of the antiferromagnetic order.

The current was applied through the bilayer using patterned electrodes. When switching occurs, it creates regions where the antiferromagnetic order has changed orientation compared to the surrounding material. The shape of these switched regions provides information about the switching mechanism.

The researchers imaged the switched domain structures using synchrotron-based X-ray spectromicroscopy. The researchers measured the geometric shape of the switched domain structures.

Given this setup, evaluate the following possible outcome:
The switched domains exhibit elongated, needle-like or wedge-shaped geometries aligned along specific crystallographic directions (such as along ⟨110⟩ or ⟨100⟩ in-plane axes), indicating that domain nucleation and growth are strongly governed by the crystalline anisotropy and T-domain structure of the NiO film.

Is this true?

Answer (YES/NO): NO